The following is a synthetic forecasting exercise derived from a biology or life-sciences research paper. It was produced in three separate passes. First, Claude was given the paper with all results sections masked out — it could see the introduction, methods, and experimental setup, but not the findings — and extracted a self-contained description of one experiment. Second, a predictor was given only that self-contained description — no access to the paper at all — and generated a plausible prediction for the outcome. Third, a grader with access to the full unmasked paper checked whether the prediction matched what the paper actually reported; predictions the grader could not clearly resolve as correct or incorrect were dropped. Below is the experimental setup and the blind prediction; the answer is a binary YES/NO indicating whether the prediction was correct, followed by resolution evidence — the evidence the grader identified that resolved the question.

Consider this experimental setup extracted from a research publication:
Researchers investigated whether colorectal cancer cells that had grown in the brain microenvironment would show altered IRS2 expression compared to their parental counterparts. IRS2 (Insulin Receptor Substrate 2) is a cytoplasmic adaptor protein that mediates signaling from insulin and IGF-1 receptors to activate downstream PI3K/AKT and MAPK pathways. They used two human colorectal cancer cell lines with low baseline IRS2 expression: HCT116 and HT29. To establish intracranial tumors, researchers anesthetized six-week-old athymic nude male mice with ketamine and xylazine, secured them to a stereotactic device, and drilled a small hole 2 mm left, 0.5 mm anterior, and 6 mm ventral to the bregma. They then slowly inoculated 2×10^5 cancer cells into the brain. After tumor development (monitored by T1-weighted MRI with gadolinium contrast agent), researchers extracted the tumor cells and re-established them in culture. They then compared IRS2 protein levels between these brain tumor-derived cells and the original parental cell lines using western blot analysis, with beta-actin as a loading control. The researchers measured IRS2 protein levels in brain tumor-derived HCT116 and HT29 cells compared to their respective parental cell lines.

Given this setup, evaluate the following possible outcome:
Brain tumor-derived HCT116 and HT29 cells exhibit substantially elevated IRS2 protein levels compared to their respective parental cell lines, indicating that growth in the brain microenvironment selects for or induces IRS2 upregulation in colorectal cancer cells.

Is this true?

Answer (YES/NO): YES